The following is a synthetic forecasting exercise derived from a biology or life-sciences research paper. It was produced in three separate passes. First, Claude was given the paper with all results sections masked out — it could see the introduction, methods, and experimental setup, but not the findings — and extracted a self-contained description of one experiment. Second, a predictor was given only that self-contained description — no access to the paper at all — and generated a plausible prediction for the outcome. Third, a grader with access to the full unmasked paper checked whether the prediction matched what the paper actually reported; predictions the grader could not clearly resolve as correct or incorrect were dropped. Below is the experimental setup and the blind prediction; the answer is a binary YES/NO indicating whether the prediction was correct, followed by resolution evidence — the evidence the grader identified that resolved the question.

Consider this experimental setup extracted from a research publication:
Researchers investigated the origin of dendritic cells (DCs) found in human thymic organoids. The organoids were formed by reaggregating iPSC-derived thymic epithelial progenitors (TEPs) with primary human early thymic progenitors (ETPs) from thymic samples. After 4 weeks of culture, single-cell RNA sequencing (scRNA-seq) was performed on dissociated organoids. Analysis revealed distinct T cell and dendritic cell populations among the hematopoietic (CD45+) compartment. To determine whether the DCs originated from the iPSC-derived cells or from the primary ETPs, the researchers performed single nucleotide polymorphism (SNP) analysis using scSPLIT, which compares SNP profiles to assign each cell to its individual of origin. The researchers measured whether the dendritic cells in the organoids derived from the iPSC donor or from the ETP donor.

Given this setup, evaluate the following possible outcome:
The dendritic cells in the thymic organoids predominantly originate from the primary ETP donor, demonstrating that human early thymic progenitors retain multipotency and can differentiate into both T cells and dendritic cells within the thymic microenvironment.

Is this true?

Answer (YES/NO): YES